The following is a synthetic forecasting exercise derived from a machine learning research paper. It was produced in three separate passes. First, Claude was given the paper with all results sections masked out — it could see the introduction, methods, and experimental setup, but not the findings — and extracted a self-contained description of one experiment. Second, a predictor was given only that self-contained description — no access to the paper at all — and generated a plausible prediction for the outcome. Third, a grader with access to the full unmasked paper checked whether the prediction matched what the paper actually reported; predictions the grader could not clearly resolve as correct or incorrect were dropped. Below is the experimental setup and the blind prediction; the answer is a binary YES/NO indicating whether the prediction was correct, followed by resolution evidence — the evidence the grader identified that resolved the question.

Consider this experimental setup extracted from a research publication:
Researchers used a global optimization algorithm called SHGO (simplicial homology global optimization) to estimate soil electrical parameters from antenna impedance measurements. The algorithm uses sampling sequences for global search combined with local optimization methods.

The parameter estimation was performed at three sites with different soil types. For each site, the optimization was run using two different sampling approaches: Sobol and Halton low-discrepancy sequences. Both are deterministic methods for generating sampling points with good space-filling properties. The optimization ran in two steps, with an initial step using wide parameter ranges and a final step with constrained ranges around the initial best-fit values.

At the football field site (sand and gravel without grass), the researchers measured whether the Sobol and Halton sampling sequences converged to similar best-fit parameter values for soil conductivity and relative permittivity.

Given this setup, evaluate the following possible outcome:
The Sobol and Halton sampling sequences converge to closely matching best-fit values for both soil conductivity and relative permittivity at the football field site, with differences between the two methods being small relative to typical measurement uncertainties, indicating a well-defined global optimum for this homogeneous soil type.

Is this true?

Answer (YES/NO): NO